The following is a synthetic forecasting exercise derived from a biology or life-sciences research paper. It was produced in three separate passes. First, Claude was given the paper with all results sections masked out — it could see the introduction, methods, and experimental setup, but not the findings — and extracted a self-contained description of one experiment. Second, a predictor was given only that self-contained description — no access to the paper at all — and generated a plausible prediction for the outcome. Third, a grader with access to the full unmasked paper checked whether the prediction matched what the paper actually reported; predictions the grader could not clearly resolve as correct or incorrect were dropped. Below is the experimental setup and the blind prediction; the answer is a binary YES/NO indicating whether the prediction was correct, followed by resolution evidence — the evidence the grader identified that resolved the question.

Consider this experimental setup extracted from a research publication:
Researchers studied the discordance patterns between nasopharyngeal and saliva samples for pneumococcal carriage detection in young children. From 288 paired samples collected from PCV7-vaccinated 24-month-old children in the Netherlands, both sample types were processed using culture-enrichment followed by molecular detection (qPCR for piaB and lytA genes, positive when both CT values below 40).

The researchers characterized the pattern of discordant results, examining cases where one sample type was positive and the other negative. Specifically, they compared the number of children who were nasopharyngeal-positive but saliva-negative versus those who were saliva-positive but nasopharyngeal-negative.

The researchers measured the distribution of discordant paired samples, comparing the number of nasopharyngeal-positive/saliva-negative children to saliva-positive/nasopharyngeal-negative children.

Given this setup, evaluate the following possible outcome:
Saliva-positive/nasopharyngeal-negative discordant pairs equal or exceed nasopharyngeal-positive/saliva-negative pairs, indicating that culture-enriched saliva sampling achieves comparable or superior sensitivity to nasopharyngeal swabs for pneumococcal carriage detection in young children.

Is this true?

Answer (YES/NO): NO